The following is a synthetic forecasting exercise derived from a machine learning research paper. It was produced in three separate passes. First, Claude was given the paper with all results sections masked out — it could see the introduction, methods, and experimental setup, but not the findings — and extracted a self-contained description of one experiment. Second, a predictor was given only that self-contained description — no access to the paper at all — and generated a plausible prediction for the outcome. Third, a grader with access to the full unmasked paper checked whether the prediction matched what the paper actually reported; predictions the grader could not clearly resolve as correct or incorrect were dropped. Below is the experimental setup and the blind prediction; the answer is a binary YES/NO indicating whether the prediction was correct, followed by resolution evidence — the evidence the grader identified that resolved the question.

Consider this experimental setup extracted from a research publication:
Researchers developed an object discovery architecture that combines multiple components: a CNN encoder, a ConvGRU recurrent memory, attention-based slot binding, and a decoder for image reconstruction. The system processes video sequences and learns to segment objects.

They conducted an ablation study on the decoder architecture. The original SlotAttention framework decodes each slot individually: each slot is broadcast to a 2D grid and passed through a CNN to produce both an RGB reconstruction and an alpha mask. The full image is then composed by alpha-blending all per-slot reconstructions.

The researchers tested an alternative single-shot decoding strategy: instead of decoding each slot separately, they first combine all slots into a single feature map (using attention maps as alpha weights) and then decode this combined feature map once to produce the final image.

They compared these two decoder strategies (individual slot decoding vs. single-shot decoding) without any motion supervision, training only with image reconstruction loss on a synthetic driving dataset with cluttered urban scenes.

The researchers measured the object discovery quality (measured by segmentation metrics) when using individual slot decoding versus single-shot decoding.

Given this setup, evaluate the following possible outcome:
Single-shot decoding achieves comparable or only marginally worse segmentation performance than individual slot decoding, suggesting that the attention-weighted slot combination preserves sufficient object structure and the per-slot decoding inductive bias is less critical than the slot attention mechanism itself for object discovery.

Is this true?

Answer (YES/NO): NO